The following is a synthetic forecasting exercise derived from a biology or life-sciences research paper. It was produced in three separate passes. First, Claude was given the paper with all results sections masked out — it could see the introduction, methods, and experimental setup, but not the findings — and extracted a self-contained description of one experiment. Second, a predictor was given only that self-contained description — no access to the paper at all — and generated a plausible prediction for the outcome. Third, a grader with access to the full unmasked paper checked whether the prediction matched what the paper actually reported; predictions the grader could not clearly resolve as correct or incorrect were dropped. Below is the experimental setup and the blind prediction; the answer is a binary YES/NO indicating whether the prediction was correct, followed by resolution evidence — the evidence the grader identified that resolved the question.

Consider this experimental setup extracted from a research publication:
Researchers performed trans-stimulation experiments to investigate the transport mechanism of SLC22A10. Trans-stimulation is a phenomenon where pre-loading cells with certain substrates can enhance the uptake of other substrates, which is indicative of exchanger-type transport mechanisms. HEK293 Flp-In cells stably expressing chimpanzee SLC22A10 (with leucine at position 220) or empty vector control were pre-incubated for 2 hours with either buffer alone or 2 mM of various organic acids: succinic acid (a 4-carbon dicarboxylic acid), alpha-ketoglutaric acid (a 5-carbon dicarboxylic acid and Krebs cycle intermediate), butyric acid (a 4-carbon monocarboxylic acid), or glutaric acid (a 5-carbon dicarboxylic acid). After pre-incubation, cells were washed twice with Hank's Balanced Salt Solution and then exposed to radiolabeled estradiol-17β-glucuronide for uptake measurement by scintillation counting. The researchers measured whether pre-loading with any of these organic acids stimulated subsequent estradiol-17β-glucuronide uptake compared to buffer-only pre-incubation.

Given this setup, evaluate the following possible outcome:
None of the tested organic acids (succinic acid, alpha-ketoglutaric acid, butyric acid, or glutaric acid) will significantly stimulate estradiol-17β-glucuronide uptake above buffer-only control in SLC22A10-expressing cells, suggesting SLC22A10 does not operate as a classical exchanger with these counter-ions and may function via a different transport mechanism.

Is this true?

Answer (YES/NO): NO